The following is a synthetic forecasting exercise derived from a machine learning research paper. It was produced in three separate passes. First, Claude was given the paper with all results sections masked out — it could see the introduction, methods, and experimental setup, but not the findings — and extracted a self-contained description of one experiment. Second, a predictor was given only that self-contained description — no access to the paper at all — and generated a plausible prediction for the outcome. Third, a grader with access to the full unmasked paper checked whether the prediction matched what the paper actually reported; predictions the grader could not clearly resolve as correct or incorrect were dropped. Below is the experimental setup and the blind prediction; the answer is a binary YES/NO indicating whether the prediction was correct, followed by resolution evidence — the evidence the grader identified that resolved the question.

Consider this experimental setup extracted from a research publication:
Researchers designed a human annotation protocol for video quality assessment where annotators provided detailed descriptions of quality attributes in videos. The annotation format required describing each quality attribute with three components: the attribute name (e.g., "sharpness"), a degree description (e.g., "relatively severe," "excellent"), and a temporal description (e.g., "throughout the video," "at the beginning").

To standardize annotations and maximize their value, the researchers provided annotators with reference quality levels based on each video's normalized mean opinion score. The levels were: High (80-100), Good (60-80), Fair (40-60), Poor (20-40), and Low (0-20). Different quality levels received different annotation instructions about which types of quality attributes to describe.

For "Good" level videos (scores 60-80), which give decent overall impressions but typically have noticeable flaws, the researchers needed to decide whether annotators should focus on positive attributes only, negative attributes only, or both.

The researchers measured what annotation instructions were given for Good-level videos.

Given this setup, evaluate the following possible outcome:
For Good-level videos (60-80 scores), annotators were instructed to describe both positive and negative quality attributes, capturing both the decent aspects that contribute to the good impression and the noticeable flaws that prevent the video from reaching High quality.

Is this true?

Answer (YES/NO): YES